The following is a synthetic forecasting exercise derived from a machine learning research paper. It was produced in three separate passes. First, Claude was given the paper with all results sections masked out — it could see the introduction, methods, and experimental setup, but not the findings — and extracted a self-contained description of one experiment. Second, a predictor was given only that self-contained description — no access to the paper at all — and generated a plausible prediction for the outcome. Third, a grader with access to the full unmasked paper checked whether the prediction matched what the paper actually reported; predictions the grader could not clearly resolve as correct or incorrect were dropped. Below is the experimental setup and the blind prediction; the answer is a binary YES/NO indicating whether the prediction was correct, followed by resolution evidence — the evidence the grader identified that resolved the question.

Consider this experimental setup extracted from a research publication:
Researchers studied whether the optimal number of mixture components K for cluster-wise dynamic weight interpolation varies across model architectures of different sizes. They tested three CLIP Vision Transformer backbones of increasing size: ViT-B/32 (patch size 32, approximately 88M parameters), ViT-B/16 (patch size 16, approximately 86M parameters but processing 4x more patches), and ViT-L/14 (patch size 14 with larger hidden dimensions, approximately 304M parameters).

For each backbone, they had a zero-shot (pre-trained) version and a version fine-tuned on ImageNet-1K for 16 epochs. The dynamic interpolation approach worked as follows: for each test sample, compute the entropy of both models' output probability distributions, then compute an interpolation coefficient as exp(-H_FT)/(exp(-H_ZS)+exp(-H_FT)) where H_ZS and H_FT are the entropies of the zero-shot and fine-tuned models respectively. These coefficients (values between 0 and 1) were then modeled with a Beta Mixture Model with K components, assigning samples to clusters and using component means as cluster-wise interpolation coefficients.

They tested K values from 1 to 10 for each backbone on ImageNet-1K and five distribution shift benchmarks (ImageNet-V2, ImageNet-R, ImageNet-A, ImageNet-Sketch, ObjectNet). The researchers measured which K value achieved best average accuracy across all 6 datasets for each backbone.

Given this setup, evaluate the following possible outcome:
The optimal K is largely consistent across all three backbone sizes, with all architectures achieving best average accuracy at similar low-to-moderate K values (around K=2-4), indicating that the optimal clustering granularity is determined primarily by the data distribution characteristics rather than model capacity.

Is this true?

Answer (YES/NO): NO